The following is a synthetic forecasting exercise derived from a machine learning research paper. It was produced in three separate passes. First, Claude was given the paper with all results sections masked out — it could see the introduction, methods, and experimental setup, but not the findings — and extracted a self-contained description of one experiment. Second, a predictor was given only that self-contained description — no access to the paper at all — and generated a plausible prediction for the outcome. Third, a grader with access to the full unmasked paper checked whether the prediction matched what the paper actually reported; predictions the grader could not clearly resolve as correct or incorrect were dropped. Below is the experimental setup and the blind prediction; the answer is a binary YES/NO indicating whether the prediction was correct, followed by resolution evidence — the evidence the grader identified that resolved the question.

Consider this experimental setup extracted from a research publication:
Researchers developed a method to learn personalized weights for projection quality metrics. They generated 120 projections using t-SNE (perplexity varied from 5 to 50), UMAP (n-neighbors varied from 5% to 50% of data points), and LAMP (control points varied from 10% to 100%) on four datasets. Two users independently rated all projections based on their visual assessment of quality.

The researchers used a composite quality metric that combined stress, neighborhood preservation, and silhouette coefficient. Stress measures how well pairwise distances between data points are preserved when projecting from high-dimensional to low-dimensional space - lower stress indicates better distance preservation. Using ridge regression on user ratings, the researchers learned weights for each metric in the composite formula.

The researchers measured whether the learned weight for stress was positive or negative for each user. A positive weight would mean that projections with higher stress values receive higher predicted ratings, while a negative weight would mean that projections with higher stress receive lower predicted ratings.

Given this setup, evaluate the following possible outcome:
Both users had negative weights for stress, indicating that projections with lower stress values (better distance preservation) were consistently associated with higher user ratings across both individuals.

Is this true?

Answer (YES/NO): NO